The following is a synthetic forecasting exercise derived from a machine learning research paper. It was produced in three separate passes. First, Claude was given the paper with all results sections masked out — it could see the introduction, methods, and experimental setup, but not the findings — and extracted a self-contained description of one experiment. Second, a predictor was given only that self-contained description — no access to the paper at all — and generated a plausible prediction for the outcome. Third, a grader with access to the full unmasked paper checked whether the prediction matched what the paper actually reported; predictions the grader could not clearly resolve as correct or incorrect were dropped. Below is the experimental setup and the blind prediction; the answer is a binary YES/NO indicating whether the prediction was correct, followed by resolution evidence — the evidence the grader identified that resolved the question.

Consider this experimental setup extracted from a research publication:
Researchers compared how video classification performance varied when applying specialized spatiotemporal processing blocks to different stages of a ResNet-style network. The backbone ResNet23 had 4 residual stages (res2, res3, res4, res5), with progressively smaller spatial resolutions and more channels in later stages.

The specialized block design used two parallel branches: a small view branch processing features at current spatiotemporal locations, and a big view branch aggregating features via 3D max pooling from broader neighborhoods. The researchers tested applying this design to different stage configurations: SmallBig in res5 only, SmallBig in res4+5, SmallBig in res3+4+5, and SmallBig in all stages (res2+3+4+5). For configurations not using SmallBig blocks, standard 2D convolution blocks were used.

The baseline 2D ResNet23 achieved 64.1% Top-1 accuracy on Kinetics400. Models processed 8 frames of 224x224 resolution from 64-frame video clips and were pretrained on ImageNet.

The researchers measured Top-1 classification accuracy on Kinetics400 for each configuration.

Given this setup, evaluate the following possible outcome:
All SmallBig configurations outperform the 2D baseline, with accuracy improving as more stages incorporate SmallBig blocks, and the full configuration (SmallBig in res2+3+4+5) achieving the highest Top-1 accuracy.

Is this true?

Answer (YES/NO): YES